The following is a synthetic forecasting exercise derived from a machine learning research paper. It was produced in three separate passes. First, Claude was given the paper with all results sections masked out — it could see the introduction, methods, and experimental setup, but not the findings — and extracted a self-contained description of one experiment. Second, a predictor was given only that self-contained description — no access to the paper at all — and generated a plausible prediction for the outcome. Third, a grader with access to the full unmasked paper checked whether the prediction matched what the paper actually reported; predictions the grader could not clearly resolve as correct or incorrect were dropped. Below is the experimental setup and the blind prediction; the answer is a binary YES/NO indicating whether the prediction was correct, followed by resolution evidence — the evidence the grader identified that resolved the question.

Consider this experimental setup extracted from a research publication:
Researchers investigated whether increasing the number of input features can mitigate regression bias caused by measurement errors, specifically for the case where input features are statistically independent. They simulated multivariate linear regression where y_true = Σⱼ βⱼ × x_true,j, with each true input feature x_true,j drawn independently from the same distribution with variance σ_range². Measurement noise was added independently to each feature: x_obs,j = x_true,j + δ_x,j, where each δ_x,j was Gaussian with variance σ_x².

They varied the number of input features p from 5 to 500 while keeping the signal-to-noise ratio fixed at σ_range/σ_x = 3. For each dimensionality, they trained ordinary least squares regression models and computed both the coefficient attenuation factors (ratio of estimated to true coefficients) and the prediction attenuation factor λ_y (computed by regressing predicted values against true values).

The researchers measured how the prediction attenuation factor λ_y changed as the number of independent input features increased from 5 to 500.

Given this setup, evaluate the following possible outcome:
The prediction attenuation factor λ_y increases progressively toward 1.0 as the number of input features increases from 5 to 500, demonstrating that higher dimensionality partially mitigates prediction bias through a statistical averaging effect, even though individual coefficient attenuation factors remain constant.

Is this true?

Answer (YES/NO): NO